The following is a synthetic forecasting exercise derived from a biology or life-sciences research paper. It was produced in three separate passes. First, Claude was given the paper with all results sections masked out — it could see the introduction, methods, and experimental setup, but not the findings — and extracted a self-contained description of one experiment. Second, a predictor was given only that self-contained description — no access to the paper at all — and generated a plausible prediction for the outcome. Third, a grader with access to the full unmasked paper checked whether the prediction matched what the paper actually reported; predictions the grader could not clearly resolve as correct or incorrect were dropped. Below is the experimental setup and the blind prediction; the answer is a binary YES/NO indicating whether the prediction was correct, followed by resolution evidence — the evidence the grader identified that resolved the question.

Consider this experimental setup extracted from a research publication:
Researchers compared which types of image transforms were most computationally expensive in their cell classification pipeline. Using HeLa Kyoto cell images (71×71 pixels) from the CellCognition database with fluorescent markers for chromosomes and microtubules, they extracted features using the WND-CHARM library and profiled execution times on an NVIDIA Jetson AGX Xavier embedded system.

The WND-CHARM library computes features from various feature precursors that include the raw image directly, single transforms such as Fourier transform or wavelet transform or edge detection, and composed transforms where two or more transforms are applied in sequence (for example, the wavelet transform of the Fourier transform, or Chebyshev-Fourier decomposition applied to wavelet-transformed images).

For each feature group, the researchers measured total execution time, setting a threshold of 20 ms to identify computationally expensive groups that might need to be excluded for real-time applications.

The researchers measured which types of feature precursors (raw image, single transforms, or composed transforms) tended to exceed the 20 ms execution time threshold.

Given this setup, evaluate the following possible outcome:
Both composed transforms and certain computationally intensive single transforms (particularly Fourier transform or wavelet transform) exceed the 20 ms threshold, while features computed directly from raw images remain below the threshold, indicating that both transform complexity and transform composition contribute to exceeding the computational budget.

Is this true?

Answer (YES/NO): NO